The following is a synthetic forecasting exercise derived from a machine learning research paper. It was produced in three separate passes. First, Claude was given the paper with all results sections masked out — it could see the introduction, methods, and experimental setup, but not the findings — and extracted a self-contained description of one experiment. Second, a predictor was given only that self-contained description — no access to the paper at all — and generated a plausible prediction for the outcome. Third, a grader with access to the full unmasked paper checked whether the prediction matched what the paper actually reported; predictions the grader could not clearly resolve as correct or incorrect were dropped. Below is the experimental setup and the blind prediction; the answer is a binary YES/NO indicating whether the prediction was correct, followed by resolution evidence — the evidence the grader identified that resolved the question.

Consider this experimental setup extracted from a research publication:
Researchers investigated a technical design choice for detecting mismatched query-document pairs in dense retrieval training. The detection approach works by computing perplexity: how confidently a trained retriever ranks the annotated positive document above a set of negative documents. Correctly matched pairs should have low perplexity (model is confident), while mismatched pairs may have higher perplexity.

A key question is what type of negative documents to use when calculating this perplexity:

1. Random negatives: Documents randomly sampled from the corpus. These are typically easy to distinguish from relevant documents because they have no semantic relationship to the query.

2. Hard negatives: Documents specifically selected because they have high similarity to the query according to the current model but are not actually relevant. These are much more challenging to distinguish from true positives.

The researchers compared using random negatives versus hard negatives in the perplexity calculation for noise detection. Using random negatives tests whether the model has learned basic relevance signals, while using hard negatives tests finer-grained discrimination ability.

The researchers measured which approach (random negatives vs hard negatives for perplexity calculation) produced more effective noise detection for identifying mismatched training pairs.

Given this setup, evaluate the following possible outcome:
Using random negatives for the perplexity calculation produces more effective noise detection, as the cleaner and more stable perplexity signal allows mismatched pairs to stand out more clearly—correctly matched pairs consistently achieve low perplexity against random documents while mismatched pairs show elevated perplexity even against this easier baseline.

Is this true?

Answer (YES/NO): YES